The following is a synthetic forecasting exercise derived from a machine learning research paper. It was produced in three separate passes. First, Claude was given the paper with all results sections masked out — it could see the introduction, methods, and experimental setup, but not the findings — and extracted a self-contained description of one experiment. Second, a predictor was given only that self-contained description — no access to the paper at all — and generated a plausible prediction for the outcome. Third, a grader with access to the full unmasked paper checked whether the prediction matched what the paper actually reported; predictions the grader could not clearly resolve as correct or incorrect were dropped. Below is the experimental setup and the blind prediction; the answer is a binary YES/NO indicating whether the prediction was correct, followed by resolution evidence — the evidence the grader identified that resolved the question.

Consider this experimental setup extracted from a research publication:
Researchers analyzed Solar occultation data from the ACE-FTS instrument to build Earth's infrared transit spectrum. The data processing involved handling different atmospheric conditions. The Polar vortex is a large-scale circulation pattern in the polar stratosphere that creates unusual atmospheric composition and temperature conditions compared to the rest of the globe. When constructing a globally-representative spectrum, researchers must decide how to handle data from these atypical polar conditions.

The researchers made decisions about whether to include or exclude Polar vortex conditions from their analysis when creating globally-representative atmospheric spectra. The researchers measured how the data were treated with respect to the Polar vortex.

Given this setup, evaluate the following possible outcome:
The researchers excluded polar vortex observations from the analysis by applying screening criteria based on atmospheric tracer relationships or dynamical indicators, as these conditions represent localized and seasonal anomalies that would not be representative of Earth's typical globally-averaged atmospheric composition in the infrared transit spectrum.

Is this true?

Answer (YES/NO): NO